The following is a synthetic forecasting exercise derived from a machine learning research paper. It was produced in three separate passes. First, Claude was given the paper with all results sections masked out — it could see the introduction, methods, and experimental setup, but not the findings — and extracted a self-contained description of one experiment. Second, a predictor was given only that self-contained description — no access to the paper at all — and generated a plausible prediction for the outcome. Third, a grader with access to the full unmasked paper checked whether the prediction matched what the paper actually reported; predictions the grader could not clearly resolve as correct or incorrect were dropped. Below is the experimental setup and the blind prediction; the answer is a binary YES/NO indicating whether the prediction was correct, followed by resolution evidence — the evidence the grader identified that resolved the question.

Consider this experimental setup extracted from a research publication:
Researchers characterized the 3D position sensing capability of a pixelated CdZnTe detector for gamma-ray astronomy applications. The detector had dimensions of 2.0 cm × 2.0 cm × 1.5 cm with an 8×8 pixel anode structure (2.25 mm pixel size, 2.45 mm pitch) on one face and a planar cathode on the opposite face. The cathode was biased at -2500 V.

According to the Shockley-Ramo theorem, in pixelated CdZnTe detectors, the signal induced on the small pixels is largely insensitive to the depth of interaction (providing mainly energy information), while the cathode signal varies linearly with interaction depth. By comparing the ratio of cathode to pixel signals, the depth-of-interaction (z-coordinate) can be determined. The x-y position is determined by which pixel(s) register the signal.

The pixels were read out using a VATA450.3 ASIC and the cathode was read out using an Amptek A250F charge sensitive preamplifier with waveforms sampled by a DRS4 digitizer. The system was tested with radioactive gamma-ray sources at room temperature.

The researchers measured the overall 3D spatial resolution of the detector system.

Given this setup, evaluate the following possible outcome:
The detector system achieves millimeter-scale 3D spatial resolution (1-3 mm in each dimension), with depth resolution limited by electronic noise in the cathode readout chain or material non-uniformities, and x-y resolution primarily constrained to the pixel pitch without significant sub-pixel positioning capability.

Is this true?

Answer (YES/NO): YES